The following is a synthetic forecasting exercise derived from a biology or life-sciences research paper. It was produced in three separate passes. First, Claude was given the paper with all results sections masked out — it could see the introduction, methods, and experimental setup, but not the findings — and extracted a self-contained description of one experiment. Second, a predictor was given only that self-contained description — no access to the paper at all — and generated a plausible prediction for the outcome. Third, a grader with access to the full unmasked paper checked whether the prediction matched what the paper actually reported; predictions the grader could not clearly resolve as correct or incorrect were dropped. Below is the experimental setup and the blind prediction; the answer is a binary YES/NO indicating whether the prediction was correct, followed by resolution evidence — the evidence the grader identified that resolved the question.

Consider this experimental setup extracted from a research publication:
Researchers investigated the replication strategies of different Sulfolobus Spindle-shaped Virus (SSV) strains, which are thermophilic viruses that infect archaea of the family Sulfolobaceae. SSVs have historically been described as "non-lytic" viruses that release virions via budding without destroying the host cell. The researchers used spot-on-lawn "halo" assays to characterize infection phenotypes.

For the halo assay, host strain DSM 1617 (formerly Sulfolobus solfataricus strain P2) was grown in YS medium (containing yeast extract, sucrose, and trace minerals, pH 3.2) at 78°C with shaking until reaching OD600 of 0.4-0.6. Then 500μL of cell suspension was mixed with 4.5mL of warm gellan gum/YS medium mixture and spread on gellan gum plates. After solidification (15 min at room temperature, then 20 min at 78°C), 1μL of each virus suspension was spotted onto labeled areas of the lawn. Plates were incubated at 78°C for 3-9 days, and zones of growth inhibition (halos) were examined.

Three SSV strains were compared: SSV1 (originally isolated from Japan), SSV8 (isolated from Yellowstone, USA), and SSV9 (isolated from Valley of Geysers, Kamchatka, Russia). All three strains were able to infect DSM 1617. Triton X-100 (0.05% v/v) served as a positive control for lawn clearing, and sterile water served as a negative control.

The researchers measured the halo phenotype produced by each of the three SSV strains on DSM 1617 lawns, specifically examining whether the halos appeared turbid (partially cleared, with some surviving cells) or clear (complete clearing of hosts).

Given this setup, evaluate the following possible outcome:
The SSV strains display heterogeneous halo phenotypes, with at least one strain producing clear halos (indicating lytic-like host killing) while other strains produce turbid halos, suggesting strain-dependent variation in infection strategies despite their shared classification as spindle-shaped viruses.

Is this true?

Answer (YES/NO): YES